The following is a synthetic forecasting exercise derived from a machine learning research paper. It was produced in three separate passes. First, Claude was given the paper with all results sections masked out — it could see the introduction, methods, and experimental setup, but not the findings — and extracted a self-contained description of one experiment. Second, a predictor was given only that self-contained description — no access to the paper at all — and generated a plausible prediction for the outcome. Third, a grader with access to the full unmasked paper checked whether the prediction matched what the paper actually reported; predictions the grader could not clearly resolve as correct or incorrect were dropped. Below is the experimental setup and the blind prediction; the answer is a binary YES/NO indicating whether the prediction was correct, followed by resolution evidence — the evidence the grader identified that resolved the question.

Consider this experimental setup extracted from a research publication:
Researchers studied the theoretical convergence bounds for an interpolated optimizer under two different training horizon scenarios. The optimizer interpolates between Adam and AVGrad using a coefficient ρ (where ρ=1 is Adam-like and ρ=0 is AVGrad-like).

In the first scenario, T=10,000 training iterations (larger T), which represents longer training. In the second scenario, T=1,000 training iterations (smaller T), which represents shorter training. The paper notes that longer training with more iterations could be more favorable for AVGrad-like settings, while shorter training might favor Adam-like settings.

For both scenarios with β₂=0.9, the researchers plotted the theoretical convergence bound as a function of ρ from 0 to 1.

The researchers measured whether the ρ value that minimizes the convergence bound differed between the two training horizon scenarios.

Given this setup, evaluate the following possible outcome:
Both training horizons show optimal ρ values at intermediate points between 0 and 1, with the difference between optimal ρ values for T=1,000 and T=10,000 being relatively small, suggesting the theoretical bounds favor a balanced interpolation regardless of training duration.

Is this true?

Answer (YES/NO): NO